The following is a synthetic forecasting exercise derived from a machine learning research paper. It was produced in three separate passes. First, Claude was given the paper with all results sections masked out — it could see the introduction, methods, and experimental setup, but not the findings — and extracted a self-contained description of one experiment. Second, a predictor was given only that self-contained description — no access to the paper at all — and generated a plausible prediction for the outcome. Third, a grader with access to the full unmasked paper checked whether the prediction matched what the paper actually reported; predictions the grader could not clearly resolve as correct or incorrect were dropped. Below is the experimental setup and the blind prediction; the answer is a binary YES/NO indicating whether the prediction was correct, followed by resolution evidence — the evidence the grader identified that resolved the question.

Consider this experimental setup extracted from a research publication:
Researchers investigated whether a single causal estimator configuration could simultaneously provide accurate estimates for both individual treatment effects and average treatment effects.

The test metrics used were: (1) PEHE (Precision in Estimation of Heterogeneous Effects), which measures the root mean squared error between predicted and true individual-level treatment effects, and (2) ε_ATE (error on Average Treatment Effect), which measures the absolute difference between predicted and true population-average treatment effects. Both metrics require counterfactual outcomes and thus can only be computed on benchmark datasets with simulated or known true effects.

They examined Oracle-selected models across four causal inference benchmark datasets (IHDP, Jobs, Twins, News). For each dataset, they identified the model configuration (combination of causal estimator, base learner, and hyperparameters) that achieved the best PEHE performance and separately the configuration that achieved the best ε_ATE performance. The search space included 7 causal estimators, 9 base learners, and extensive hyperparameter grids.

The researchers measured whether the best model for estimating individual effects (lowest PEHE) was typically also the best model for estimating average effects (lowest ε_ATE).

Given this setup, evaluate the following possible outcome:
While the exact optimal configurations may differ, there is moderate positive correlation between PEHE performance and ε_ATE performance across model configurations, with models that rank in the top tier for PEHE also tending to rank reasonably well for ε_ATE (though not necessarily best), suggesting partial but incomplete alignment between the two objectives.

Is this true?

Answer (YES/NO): NO